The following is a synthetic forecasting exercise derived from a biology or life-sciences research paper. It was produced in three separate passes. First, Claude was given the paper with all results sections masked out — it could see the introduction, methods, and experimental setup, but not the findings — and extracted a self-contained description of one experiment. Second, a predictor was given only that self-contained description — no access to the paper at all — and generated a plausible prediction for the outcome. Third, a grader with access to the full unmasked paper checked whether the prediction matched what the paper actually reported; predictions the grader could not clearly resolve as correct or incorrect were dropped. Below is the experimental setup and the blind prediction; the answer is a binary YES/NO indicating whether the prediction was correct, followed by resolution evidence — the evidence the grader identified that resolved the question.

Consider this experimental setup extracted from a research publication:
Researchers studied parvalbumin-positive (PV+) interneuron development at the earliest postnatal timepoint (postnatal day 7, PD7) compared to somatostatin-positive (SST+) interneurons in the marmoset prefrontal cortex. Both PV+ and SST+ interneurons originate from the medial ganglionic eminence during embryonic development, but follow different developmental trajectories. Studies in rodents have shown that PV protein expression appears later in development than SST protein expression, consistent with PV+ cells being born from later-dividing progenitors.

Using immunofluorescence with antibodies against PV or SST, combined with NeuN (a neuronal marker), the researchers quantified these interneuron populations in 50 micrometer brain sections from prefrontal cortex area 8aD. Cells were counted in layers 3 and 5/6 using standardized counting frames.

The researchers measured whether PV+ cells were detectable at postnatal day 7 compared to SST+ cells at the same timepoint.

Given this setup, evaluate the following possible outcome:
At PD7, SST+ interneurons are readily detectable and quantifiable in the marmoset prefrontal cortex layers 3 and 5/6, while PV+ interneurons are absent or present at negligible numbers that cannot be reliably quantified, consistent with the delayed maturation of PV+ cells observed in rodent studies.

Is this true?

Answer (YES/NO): NO